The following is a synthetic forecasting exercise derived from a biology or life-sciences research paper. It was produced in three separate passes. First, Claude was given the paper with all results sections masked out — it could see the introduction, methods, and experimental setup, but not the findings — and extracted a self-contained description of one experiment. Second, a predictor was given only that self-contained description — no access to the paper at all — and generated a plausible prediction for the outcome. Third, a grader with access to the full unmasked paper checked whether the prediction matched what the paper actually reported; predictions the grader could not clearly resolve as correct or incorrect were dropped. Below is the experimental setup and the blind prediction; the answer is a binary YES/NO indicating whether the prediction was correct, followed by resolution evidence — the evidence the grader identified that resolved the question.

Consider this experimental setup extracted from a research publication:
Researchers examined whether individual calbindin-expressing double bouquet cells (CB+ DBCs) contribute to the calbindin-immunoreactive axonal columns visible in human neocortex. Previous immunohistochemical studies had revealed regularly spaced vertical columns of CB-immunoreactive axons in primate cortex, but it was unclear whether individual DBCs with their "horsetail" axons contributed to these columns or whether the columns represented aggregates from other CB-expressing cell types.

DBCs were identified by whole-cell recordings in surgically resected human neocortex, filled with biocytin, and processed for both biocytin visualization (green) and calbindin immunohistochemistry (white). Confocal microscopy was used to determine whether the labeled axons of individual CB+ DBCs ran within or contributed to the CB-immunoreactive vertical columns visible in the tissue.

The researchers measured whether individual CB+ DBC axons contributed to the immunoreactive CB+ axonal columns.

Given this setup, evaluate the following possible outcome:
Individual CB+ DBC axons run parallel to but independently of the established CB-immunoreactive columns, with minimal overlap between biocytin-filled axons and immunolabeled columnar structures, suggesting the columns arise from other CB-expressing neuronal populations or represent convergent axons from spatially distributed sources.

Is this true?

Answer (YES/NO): NO